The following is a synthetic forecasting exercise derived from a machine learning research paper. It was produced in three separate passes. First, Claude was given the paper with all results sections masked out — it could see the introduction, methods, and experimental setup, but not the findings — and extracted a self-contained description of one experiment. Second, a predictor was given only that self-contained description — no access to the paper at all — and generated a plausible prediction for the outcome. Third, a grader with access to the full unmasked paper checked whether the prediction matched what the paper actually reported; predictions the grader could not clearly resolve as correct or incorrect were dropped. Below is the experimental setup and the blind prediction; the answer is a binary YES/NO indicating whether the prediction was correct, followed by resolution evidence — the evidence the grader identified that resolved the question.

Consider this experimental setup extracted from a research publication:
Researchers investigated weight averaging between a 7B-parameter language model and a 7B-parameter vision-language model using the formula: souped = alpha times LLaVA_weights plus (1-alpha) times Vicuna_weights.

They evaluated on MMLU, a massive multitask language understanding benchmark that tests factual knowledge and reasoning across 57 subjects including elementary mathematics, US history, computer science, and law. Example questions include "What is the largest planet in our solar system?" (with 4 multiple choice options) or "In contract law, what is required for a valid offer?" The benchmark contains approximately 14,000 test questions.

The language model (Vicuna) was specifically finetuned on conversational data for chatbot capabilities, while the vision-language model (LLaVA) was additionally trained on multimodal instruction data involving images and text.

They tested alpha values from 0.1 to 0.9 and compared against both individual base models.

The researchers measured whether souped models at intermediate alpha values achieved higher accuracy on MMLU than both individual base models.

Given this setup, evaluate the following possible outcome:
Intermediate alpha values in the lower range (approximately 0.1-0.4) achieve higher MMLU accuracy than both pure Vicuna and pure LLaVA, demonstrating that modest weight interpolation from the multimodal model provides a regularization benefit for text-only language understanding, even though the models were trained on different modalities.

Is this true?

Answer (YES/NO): NO